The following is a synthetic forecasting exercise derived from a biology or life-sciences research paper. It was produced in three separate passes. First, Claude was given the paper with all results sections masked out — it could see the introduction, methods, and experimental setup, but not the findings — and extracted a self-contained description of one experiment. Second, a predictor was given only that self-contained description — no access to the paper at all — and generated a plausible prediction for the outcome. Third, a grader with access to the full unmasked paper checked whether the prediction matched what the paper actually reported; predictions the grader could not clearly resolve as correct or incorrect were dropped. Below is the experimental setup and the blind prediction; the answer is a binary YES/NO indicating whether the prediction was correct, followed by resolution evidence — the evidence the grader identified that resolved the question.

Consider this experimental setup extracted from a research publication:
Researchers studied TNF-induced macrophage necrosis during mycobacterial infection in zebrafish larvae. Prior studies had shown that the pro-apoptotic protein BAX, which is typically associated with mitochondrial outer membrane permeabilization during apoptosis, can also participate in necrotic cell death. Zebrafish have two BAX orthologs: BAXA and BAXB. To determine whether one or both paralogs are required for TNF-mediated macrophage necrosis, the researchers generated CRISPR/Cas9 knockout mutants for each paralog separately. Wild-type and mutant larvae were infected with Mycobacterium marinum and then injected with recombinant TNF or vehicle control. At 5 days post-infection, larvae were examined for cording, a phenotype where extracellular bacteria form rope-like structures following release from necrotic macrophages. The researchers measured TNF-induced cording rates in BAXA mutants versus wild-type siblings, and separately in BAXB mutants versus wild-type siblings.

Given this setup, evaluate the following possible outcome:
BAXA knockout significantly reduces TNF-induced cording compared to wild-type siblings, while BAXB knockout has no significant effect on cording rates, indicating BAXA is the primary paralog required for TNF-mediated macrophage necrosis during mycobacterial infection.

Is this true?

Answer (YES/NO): YES